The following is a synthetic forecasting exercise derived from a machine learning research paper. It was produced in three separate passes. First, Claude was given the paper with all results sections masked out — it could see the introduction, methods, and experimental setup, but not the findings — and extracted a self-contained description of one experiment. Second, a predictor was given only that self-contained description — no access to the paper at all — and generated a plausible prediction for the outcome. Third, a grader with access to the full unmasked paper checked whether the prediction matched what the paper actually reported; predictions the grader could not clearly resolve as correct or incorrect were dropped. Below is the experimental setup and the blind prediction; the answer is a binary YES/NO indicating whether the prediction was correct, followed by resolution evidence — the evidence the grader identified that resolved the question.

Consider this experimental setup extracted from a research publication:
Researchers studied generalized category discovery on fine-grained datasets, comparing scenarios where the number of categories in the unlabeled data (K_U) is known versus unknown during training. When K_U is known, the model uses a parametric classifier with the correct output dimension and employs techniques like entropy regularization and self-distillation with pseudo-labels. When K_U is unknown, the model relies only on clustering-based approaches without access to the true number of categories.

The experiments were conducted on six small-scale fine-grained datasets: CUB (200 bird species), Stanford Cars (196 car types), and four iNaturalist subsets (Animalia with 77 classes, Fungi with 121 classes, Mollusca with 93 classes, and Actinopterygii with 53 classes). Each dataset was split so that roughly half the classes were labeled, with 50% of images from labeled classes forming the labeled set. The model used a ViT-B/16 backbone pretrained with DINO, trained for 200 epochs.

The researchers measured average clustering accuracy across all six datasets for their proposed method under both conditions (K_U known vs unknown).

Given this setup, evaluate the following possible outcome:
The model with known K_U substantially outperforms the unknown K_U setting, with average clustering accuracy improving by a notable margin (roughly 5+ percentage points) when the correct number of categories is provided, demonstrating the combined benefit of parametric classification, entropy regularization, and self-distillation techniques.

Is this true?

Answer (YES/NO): NO